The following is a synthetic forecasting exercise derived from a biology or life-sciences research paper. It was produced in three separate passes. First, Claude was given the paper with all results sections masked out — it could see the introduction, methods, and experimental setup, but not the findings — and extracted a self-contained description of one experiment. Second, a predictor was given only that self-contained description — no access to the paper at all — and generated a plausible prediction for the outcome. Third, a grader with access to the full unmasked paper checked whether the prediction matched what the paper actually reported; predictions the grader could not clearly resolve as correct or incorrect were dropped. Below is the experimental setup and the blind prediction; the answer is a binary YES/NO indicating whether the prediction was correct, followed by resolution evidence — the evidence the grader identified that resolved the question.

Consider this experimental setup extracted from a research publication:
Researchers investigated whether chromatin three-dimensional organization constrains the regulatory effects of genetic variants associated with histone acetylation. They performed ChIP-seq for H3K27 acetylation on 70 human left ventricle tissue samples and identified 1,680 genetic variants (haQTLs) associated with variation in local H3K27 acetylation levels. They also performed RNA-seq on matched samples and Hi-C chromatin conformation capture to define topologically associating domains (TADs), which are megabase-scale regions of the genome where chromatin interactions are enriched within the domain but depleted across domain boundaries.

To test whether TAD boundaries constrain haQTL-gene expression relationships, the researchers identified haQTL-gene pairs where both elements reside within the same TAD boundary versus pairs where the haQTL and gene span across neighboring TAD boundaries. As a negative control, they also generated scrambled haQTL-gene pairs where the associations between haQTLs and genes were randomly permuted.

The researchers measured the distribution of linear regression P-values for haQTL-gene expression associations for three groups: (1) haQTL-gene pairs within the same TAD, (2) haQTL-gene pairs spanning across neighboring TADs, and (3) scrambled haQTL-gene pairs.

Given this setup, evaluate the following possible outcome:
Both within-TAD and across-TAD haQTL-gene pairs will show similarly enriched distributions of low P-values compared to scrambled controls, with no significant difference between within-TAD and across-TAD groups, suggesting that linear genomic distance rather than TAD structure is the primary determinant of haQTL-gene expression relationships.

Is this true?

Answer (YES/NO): NO